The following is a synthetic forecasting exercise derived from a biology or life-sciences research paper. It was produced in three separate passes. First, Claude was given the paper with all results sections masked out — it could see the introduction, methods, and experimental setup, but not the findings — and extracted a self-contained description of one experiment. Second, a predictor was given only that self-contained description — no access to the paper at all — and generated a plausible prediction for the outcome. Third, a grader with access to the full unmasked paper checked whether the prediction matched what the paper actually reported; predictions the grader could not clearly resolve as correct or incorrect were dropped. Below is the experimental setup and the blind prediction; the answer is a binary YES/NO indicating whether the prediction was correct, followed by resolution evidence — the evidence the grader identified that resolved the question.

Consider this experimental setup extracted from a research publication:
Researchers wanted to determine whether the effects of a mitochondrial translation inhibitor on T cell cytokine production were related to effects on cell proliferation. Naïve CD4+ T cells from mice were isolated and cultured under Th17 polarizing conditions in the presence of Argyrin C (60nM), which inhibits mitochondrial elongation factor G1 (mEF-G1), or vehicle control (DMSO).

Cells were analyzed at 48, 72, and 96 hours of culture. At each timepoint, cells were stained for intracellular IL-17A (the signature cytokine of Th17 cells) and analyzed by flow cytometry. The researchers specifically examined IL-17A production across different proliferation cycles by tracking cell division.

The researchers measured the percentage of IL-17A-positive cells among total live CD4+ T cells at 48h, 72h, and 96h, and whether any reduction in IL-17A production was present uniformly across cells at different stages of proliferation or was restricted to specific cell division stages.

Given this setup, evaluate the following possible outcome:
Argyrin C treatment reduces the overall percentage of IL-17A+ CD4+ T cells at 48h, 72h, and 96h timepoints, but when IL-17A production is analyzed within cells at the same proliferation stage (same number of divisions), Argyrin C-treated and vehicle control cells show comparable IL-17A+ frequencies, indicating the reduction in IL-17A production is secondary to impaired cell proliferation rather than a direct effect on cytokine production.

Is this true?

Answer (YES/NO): NO